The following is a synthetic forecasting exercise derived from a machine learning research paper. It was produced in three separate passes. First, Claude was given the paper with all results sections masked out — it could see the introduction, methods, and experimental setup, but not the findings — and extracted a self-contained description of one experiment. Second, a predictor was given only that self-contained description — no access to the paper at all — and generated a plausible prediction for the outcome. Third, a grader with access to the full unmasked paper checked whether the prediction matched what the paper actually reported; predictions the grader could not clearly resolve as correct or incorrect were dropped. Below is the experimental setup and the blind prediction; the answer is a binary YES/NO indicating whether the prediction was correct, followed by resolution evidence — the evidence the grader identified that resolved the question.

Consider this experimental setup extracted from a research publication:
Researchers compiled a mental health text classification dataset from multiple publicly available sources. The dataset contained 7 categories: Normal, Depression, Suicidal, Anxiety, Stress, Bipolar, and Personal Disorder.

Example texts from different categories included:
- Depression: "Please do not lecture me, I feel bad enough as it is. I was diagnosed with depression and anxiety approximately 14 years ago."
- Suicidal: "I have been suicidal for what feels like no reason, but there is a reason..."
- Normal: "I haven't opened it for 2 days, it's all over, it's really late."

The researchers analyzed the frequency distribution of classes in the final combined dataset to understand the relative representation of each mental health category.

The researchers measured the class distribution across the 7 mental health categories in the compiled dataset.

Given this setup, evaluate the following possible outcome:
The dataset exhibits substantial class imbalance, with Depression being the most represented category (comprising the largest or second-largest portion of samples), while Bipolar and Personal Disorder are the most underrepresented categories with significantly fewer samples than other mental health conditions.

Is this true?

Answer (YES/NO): YES